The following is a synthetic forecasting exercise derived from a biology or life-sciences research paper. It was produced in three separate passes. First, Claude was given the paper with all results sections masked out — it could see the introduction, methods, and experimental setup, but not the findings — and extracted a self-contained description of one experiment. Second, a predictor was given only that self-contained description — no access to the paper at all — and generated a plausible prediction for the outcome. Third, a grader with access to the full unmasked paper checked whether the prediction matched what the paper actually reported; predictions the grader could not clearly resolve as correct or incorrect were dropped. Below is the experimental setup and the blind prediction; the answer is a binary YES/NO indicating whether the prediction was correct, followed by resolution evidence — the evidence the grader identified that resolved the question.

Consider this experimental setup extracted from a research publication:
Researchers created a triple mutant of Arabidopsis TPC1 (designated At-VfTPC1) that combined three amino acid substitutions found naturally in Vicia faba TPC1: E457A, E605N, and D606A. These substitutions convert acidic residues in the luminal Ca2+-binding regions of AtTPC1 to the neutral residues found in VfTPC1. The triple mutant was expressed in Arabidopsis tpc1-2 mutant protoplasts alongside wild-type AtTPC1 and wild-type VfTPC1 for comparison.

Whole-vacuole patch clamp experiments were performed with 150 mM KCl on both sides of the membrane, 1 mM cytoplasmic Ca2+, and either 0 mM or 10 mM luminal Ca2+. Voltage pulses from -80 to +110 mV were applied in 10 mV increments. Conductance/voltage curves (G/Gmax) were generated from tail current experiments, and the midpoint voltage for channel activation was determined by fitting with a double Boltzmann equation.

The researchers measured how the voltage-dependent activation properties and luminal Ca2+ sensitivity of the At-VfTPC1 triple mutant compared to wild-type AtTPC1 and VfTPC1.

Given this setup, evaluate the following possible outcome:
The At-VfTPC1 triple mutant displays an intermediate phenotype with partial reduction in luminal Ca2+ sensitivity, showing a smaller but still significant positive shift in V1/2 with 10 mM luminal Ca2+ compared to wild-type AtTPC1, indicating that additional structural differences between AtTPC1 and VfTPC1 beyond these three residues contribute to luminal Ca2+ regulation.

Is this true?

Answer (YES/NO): NO